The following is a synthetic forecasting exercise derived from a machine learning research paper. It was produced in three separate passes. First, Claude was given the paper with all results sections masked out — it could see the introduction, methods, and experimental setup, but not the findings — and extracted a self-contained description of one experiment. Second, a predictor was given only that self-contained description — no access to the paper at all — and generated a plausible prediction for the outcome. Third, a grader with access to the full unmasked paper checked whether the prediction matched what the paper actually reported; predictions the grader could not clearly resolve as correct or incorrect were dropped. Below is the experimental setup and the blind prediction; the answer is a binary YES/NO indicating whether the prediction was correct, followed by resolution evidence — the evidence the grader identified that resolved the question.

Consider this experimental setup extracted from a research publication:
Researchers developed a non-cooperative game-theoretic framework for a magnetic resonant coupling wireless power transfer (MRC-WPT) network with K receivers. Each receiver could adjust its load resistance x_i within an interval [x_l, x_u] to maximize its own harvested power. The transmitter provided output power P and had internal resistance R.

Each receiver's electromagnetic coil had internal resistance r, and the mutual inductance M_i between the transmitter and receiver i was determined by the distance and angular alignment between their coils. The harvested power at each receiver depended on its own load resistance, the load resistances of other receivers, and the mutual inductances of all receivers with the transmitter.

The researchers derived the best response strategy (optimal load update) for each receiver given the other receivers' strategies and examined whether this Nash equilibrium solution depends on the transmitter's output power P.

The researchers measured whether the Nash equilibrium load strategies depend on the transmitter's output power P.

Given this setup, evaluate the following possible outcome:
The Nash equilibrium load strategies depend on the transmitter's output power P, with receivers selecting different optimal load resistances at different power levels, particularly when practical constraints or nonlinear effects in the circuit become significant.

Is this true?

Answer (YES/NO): NO